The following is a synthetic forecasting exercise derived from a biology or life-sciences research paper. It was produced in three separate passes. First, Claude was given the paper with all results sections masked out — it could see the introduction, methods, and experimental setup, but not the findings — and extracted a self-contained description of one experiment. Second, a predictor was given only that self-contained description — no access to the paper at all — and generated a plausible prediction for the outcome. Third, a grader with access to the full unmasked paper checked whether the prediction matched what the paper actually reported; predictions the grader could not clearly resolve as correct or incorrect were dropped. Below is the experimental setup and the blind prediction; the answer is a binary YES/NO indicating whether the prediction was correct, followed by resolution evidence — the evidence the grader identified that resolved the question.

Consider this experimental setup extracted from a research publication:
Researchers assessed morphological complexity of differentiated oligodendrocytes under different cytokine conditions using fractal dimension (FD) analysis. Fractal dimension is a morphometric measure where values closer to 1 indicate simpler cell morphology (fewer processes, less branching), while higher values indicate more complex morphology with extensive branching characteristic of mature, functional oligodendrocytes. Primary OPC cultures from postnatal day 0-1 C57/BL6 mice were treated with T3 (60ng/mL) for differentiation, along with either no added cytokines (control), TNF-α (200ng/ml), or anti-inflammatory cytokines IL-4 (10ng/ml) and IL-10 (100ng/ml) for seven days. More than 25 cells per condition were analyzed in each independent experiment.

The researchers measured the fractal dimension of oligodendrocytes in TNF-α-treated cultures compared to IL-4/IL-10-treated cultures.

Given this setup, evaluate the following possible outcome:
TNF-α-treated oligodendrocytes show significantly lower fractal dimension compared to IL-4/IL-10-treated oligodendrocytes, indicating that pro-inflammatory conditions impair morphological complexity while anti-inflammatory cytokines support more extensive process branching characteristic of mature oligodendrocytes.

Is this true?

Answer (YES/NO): NO